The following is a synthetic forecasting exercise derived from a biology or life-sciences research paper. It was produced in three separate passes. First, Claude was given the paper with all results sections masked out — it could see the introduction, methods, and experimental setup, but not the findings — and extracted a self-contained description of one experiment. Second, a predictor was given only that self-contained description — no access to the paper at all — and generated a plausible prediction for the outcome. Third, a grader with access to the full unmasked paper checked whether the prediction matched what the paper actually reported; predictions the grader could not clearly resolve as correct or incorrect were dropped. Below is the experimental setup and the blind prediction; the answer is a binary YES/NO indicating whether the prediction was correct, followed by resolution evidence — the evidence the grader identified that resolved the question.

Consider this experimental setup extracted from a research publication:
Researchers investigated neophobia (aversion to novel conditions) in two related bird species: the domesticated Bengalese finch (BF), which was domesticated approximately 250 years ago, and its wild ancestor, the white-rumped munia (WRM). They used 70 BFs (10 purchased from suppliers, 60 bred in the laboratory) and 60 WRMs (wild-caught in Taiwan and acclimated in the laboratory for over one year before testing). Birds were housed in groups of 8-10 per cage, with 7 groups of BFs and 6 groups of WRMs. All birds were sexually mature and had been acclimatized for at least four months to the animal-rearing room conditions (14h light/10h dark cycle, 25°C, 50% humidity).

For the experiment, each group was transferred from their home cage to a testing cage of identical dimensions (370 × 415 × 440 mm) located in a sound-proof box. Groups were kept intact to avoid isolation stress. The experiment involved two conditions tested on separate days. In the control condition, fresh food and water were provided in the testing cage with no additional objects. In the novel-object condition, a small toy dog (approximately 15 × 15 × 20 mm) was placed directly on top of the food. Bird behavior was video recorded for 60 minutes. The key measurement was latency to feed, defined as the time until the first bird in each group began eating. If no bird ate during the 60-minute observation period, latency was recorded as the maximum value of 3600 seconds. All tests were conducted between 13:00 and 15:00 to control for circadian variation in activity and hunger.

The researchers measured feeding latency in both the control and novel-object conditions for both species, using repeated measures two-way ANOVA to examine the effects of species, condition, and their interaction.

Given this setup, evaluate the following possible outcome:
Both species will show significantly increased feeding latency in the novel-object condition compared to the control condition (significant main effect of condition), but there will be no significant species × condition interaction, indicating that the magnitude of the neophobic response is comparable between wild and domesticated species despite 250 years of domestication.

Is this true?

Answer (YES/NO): NO